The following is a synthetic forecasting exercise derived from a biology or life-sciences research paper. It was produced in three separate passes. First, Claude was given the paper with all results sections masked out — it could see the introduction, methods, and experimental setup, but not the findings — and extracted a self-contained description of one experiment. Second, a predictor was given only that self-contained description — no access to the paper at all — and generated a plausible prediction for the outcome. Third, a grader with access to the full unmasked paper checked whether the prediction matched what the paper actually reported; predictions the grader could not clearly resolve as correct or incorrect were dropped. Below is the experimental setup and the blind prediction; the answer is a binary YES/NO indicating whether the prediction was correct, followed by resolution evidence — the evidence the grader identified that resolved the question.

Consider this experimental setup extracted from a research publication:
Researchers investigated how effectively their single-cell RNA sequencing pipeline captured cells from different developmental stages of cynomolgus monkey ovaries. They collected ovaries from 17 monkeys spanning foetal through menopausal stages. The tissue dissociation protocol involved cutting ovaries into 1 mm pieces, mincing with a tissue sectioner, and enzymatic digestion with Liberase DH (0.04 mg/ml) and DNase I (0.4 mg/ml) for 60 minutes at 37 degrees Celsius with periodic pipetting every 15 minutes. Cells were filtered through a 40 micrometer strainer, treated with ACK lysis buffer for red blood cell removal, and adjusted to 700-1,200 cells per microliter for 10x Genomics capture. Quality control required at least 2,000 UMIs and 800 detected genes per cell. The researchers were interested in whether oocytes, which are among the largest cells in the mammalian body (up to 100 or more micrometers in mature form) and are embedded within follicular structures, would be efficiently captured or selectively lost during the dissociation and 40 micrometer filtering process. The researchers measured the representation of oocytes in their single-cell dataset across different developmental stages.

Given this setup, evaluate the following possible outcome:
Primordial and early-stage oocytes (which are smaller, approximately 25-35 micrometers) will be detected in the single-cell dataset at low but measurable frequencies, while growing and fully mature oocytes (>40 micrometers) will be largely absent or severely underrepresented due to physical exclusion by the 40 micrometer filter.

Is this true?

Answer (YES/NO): NO